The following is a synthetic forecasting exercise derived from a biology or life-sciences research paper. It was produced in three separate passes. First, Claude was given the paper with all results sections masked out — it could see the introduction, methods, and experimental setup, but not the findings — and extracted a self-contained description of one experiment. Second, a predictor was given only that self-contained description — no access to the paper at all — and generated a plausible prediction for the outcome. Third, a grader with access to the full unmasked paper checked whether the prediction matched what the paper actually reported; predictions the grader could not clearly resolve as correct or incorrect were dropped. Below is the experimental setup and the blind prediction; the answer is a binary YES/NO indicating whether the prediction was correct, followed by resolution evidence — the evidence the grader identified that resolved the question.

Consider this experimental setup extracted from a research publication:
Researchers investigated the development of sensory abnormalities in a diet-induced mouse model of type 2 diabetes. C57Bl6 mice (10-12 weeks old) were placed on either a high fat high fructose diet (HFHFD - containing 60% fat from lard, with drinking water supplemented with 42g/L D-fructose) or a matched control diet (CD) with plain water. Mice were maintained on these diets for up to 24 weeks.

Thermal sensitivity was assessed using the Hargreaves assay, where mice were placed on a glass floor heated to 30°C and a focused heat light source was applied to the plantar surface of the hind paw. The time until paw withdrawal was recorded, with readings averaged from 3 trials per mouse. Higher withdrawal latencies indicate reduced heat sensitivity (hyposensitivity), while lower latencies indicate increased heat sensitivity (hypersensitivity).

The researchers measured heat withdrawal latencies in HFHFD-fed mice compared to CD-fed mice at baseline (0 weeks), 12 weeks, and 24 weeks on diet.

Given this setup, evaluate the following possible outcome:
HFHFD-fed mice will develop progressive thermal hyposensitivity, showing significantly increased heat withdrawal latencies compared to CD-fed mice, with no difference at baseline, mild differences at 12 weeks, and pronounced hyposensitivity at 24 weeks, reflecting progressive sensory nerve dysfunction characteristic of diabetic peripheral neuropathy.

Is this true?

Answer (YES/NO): YES